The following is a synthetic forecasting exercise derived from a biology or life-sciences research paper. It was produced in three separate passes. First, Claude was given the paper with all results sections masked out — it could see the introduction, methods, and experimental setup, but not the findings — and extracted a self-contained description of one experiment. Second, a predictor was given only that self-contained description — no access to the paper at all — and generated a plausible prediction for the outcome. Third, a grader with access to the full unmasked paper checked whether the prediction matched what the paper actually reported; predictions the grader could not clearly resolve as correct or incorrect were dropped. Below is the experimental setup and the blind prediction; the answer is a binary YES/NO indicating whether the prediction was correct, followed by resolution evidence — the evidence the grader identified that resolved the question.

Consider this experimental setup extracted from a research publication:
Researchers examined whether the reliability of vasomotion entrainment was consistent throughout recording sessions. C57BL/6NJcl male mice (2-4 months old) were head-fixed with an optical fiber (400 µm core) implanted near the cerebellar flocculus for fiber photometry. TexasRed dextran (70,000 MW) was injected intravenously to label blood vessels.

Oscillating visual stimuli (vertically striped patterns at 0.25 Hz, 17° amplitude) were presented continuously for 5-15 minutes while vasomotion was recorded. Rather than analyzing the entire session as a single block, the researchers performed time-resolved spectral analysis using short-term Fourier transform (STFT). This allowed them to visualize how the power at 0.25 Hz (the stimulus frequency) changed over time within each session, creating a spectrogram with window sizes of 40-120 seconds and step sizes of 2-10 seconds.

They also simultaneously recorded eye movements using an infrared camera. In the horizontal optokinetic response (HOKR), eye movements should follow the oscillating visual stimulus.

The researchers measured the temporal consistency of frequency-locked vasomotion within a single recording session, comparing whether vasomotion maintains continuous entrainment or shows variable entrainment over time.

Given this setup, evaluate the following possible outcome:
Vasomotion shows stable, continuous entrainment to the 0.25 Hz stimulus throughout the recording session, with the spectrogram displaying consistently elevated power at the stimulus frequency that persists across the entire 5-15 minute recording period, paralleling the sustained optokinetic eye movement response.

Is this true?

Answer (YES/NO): NO